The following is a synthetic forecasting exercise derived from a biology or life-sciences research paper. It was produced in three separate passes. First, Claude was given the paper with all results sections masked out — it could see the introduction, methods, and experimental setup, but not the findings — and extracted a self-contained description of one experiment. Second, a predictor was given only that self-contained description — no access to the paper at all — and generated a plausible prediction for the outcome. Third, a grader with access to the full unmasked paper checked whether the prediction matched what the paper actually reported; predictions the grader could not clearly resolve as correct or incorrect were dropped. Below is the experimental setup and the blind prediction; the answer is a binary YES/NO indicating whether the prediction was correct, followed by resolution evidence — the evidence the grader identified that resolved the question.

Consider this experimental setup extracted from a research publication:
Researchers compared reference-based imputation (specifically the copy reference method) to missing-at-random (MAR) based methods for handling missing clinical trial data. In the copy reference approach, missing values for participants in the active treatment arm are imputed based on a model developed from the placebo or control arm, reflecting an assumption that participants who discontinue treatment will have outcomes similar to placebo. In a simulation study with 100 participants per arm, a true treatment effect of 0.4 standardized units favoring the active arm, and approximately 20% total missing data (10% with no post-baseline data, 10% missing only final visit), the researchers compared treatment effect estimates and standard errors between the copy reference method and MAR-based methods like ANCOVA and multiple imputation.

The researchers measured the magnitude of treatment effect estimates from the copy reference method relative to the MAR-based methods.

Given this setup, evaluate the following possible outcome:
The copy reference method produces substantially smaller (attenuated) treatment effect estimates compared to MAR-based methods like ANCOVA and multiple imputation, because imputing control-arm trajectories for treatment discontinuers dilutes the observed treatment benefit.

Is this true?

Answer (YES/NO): YES